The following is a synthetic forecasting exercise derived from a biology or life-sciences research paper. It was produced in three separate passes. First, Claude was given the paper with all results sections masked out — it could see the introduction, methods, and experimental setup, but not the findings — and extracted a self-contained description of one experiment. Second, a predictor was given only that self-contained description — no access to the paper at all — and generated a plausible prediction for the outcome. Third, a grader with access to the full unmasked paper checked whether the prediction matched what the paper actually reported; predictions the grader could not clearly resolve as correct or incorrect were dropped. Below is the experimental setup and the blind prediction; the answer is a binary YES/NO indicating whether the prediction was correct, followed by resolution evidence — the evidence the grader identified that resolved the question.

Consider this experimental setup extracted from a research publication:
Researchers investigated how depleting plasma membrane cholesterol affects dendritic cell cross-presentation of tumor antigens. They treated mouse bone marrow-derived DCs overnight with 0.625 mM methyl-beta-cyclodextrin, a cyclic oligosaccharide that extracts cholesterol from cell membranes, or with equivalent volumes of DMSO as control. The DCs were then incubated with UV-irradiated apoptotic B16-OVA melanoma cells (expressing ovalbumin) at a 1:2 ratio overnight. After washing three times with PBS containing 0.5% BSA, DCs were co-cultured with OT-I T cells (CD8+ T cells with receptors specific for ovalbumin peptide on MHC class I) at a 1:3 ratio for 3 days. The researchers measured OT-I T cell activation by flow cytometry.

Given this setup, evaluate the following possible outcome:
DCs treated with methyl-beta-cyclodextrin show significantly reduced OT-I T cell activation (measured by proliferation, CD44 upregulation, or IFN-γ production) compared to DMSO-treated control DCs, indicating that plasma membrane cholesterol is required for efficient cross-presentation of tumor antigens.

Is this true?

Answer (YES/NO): YES